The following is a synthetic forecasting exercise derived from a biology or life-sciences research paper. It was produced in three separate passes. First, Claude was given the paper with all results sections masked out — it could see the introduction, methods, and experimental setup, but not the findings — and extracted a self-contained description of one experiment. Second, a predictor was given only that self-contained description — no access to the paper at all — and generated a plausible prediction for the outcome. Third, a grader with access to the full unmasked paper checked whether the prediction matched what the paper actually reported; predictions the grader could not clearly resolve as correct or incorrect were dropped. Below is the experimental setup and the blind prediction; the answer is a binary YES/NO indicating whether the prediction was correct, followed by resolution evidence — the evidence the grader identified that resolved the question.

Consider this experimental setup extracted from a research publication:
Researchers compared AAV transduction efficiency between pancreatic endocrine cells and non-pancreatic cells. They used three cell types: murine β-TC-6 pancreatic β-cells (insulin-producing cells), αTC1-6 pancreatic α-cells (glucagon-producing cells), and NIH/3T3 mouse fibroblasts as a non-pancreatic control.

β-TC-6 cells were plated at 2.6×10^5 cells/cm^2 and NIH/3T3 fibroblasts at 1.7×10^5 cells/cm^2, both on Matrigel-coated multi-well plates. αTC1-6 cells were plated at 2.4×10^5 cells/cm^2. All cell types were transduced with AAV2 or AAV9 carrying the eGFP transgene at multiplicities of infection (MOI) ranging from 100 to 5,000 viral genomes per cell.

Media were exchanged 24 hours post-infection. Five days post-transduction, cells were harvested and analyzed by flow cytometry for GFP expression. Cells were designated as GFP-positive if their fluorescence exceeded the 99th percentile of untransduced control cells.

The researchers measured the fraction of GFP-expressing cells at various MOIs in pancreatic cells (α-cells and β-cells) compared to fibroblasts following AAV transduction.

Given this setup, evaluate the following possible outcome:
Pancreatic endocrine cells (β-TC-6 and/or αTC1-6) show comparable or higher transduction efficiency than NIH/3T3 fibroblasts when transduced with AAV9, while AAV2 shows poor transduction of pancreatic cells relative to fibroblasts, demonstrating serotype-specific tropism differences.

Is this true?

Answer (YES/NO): NO